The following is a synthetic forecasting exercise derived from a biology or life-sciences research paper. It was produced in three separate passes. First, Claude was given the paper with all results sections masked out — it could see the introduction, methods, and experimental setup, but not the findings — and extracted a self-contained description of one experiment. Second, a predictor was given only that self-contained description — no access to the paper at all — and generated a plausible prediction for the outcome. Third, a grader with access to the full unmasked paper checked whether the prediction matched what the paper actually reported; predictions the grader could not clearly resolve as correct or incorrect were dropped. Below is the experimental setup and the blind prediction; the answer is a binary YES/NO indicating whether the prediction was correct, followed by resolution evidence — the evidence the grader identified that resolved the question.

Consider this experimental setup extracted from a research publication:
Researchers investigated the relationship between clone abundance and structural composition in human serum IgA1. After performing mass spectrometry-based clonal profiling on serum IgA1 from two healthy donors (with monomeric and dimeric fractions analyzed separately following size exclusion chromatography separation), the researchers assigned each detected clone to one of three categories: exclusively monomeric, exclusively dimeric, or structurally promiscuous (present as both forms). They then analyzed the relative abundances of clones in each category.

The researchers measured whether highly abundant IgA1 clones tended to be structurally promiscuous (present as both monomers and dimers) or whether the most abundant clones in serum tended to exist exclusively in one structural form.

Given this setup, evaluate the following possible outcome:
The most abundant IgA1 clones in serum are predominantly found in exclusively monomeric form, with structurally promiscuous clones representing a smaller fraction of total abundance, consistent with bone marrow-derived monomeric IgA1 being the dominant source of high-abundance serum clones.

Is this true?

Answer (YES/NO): NO